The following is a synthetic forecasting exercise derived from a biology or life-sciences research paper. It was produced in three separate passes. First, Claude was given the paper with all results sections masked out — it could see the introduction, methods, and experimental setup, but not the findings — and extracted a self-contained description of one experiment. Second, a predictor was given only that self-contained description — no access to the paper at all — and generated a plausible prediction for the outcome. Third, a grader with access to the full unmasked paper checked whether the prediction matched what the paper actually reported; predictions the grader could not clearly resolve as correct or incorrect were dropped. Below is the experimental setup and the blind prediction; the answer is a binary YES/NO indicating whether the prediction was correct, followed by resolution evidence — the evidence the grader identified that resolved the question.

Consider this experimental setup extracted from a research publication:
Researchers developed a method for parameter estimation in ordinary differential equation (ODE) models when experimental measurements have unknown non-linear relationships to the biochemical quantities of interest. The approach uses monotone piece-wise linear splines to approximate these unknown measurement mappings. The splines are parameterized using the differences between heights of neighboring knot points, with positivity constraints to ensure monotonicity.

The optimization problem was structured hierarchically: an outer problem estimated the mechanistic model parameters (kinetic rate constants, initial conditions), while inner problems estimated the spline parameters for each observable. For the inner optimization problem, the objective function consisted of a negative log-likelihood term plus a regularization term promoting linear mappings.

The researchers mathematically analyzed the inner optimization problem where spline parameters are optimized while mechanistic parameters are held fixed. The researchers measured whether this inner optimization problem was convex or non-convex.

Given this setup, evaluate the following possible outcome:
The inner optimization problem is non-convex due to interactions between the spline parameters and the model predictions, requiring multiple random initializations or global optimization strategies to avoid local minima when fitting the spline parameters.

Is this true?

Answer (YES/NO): NO